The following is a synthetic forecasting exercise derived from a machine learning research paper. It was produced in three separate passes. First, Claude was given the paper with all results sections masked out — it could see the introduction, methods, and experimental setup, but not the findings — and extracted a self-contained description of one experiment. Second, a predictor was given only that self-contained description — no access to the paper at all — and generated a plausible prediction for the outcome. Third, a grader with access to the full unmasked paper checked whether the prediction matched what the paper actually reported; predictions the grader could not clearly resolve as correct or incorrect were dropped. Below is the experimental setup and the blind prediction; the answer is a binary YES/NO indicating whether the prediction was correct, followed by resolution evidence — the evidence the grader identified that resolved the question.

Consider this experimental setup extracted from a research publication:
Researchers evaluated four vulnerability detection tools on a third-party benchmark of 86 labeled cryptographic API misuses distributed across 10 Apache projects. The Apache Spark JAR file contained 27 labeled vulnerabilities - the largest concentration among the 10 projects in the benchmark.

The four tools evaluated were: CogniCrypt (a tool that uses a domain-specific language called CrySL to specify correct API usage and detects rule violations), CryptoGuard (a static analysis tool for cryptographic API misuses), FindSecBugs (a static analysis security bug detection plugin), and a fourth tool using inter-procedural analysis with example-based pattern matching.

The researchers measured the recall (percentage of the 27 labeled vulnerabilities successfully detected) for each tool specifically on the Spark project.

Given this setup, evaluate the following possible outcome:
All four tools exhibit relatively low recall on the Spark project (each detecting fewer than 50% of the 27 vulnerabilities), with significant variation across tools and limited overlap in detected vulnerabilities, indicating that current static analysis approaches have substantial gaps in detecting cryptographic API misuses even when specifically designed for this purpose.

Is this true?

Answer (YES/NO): NO